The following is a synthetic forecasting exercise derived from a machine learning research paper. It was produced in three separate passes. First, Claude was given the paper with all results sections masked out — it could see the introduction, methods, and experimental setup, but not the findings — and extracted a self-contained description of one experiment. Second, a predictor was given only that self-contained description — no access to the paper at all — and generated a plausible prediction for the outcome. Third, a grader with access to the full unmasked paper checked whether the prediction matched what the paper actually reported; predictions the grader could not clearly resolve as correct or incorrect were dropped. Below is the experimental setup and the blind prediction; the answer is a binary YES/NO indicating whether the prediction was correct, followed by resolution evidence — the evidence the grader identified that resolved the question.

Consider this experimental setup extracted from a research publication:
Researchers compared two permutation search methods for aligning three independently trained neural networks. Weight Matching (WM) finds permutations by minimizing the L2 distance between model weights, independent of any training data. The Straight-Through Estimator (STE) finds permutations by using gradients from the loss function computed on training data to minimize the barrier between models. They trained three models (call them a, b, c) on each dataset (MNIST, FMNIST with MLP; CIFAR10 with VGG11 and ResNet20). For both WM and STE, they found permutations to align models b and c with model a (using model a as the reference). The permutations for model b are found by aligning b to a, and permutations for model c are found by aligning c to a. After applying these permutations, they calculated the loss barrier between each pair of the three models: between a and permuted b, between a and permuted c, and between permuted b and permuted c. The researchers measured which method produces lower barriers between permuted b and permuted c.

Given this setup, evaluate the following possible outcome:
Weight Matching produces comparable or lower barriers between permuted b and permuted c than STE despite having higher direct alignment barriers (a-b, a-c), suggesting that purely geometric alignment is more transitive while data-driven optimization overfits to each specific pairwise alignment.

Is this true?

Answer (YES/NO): NO